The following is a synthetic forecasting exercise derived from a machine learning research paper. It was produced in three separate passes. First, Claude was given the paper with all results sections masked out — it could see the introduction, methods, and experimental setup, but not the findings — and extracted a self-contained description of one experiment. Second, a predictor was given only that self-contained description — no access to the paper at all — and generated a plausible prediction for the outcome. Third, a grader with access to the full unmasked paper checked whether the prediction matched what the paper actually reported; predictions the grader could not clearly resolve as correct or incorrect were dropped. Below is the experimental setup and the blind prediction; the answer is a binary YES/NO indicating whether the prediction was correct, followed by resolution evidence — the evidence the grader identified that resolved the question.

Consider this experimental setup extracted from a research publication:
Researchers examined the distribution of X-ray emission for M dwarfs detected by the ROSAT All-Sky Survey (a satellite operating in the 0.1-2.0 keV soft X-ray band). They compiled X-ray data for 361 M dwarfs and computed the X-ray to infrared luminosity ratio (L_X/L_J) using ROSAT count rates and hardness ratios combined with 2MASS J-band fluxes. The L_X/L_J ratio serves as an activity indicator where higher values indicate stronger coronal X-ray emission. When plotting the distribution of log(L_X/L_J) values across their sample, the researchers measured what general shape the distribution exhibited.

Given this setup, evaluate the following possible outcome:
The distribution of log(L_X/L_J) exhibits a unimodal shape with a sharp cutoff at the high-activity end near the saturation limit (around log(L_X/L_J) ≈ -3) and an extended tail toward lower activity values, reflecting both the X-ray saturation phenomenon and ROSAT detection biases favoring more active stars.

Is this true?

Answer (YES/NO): NO